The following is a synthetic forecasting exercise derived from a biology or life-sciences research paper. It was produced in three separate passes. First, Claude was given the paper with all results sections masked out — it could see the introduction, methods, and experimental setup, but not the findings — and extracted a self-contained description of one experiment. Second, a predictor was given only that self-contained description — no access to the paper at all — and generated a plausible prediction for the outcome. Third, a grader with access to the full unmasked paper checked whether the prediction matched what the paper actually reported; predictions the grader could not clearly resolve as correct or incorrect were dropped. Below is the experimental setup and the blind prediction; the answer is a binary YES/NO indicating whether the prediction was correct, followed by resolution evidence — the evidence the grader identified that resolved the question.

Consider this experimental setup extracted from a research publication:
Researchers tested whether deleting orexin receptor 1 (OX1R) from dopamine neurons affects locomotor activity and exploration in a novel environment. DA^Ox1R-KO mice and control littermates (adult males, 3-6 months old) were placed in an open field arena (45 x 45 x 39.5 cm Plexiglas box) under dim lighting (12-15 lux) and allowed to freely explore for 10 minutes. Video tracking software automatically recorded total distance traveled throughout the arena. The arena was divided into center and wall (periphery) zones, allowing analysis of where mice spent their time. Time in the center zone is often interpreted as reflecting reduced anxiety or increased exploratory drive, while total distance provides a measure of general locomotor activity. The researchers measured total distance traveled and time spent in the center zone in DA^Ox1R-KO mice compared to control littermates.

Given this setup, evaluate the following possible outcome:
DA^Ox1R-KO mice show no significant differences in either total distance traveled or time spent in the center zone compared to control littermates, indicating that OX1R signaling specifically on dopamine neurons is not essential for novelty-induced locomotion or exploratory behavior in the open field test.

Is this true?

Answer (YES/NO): NO